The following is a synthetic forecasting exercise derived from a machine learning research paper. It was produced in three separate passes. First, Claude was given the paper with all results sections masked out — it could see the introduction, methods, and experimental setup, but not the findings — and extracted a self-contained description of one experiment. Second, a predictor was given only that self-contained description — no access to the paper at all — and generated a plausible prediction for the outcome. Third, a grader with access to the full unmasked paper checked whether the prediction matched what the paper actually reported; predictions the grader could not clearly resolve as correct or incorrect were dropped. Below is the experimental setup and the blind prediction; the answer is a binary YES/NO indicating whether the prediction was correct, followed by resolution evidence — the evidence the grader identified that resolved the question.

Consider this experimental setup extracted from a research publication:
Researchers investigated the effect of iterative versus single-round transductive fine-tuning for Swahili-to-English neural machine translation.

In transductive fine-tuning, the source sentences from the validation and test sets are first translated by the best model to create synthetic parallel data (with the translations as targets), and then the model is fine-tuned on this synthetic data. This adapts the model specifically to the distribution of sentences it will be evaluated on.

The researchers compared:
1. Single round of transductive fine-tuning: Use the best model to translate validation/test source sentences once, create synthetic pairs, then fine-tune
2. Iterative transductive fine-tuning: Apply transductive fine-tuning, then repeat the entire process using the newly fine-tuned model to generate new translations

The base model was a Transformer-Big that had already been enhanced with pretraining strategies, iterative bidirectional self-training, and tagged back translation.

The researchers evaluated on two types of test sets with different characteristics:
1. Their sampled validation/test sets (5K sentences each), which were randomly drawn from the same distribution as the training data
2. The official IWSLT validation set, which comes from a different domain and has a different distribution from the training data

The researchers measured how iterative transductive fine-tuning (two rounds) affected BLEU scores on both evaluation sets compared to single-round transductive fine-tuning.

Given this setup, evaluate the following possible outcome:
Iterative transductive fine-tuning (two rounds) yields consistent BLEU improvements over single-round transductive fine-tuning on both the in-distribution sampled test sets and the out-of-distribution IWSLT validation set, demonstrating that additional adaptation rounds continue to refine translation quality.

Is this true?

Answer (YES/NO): NO